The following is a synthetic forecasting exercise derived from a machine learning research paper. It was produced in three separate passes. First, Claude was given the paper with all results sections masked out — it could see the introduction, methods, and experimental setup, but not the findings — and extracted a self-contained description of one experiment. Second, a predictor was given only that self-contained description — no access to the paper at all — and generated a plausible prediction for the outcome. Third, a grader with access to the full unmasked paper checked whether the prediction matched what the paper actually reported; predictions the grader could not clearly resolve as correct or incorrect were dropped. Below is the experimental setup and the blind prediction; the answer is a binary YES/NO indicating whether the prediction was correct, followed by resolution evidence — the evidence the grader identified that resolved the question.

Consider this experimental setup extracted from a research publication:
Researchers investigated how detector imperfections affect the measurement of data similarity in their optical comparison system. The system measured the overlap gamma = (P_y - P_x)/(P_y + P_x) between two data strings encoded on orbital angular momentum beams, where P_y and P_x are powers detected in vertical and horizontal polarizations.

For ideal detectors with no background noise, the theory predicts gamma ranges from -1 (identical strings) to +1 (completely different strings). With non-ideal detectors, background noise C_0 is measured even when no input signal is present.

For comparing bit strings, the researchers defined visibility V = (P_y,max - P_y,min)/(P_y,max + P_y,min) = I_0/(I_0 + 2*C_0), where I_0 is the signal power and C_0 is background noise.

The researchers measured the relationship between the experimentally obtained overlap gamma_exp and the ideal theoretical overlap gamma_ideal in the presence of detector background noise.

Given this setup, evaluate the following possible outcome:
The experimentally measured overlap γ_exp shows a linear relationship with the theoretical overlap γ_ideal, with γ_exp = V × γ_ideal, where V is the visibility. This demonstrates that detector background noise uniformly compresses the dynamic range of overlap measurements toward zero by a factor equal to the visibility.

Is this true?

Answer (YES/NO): YES